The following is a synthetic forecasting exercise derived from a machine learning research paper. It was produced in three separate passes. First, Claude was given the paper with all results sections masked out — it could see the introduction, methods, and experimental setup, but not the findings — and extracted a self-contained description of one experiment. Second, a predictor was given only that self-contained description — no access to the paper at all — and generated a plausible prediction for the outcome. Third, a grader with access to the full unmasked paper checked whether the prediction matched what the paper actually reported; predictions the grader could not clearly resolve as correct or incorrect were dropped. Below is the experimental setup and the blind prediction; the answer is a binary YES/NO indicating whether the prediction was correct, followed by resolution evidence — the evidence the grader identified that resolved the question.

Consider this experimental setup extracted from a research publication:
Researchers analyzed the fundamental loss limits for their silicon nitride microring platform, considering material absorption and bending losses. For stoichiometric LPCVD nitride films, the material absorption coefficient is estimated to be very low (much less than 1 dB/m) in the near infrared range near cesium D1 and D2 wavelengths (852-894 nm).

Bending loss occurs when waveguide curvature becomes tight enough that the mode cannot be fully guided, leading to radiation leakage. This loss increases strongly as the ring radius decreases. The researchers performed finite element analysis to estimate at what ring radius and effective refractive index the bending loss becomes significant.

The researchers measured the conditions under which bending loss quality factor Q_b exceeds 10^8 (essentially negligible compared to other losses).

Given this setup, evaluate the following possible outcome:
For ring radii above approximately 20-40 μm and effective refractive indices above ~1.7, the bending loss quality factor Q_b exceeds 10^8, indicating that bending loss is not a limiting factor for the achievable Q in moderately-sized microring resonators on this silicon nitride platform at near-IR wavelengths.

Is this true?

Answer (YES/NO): NO